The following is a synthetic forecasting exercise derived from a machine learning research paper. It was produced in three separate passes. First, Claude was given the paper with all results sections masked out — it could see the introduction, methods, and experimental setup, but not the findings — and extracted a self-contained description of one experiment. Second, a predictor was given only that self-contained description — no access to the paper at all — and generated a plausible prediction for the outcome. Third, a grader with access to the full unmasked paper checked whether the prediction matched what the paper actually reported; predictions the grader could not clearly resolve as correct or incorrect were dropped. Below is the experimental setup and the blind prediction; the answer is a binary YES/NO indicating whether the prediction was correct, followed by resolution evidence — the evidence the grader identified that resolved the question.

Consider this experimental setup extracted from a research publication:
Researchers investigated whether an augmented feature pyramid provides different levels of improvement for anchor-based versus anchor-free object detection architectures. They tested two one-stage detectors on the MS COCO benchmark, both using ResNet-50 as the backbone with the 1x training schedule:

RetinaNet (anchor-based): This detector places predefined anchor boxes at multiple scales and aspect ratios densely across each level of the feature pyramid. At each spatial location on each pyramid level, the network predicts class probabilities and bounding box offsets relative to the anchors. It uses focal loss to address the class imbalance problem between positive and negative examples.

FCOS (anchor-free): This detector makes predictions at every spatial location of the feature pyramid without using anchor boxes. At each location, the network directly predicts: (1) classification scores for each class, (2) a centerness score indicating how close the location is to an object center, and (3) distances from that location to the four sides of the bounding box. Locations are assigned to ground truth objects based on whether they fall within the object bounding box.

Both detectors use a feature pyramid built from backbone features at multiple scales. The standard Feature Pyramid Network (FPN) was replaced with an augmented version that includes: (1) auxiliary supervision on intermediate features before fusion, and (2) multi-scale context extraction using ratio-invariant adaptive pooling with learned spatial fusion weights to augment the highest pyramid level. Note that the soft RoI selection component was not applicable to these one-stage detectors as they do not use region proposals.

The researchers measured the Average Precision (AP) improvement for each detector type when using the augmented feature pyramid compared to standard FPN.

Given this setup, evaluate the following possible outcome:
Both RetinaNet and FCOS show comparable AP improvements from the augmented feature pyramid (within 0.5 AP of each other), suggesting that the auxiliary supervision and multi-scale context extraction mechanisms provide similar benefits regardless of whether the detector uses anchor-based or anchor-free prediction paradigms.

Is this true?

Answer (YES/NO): NO